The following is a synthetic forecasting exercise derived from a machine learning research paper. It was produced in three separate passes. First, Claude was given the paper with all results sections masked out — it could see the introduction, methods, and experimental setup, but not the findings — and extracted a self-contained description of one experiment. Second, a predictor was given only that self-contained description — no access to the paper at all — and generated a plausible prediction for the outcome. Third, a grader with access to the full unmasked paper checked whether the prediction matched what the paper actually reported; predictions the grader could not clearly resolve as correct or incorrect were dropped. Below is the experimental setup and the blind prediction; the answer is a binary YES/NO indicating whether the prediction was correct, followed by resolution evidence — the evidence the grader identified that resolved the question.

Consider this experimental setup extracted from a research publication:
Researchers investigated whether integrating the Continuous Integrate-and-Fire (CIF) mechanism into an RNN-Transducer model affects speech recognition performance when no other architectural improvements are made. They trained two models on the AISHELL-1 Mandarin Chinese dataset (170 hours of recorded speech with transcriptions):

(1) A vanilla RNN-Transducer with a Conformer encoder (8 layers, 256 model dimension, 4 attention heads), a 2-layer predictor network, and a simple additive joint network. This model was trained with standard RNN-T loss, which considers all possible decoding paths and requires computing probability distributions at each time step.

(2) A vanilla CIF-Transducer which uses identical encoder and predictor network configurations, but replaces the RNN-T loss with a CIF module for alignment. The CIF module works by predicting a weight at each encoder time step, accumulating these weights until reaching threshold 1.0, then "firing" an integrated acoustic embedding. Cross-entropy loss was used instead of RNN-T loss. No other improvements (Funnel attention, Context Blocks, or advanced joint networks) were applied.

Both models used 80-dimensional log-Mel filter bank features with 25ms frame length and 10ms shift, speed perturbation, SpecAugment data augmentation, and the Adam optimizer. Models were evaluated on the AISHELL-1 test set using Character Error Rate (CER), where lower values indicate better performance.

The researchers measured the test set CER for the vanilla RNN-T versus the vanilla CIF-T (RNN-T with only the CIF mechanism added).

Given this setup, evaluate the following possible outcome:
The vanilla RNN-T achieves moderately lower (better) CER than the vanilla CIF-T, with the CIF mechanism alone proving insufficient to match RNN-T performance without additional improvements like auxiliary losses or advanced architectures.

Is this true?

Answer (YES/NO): NO